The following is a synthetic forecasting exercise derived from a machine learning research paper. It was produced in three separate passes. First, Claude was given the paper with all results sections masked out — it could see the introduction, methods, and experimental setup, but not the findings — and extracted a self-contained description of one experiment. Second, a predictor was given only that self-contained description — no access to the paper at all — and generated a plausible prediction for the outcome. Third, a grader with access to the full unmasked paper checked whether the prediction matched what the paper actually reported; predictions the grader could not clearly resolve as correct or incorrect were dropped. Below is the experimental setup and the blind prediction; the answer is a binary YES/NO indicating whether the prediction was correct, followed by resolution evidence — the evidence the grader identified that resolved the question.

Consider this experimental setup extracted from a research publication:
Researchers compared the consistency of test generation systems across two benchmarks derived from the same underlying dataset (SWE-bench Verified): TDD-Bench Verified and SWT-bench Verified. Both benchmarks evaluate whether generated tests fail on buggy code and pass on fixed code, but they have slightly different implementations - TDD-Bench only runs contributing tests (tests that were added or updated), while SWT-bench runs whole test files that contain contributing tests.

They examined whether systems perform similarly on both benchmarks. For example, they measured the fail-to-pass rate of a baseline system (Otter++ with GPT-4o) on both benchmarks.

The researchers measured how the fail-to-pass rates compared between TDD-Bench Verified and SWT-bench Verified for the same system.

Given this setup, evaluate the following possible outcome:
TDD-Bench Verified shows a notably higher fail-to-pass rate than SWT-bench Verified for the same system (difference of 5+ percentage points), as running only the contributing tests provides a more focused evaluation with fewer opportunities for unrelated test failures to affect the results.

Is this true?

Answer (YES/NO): NO